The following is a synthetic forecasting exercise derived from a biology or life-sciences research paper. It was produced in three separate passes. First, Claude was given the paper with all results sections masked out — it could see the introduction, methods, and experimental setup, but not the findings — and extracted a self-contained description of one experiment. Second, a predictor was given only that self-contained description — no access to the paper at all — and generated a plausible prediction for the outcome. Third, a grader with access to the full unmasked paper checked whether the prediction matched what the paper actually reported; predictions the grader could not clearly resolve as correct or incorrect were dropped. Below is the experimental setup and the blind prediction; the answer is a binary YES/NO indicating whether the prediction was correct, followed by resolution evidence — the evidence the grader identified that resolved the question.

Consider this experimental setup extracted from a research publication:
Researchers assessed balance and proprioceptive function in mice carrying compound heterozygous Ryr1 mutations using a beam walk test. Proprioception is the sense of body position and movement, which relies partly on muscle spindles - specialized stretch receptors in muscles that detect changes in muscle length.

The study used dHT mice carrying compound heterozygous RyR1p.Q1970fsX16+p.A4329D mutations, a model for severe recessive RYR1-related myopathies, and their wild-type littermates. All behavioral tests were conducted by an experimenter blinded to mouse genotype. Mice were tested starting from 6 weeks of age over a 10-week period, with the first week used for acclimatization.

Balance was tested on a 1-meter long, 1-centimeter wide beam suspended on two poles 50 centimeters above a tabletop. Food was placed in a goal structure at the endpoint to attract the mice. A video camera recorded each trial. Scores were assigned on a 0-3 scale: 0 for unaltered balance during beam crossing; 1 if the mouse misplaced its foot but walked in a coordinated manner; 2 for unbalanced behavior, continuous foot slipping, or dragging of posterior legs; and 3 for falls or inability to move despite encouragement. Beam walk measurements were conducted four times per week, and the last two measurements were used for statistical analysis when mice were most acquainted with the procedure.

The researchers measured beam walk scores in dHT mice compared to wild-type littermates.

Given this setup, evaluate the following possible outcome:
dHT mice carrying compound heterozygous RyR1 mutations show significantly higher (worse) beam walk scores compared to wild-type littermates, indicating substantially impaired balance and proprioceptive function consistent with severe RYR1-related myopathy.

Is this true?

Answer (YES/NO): YES